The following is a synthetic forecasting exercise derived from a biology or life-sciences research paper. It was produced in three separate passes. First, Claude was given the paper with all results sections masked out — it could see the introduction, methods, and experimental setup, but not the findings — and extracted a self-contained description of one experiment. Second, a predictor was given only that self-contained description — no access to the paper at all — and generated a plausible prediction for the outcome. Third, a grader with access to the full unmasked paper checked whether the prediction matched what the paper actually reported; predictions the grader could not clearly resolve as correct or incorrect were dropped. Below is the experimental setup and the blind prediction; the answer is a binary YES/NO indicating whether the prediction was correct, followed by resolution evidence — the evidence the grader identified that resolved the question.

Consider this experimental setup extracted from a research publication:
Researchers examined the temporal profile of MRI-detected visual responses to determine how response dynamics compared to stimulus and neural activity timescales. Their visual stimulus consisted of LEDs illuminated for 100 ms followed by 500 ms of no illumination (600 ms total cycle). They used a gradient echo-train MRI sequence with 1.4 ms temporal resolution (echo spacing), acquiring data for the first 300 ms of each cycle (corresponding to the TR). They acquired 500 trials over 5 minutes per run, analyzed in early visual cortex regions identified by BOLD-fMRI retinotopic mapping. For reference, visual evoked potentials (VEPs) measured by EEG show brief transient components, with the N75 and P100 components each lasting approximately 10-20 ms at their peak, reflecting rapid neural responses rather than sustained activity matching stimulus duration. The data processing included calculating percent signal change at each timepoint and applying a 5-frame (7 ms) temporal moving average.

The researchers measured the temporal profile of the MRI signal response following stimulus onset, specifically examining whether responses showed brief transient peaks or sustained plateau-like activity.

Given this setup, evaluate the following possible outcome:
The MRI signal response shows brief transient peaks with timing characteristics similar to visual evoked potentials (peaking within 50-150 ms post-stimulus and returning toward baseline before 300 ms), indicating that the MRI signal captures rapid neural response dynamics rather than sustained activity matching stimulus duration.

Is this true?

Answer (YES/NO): NO